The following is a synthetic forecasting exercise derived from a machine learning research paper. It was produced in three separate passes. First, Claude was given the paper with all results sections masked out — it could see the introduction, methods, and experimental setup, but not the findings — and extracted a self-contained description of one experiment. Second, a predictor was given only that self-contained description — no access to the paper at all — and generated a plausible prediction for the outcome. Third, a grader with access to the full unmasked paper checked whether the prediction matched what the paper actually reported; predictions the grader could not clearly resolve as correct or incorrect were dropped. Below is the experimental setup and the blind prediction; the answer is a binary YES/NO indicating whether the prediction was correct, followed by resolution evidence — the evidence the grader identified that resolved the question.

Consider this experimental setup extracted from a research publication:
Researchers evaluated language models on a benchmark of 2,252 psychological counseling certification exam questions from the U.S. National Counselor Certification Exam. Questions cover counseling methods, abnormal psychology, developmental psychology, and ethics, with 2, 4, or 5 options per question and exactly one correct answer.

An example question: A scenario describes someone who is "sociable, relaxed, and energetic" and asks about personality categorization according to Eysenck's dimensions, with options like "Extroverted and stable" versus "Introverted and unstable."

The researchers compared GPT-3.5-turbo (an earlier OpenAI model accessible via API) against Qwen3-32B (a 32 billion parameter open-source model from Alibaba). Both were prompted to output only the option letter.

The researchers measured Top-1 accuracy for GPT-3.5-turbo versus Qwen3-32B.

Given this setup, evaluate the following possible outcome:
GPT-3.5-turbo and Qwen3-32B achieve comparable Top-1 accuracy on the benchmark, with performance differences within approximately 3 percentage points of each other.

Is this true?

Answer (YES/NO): NO